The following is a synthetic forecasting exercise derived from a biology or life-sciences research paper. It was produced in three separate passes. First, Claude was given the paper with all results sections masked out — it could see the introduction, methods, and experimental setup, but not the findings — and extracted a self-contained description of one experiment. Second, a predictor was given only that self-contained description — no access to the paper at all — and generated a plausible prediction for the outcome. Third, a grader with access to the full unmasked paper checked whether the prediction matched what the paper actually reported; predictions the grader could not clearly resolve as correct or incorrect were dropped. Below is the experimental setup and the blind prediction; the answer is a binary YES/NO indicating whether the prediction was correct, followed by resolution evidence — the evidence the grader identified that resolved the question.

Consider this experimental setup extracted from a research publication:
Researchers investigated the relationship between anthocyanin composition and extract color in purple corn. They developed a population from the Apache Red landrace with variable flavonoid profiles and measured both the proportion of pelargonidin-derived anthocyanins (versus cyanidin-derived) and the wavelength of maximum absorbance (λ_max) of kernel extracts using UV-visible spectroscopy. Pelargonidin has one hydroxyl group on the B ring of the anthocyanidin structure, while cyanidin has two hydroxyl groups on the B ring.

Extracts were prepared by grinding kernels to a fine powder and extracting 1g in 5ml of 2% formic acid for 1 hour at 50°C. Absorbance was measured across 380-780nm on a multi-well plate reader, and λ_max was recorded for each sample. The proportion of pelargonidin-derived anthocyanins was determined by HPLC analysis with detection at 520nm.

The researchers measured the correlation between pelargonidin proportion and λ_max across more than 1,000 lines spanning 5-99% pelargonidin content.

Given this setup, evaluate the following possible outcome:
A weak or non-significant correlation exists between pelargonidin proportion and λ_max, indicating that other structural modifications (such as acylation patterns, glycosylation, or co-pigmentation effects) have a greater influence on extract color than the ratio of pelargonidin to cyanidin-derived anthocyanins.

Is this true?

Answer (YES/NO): NO